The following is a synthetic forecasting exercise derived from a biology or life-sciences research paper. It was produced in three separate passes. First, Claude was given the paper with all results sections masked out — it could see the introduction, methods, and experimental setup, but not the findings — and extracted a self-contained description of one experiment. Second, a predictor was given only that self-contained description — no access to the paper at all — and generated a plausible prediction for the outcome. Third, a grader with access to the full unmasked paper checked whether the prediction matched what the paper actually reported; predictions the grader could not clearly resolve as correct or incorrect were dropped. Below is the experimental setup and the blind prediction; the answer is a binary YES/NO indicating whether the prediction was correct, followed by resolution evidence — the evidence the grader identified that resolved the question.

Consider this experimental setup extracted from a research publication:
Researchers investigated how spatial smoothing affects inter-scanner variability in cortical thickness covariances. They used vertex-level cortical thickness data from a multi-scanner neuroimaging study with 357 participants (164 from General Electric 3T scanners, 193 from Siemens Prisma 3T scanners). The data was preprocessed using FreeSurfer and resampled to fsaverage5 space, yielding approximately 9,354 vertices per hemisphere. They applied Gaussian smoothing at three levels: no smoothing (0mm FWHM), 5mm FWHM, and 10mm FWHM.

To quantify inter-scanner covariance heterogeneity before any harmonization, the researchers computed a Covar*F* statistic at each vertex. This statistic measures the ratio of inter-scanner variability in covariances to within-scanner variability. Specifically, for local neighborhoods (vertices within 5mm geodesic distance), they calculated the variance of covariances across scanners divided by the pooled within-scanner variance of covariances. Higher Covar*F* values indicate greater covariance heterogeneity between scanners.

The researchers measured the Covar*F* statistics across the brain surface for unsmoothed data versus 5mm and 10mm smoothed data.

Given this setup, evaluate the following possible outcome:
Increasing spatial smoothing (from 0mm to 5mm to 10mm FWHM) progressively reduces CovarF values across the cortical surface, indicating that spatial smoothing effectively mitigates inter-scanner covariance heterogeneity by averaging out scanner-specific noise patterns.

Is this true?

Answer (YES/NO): NO